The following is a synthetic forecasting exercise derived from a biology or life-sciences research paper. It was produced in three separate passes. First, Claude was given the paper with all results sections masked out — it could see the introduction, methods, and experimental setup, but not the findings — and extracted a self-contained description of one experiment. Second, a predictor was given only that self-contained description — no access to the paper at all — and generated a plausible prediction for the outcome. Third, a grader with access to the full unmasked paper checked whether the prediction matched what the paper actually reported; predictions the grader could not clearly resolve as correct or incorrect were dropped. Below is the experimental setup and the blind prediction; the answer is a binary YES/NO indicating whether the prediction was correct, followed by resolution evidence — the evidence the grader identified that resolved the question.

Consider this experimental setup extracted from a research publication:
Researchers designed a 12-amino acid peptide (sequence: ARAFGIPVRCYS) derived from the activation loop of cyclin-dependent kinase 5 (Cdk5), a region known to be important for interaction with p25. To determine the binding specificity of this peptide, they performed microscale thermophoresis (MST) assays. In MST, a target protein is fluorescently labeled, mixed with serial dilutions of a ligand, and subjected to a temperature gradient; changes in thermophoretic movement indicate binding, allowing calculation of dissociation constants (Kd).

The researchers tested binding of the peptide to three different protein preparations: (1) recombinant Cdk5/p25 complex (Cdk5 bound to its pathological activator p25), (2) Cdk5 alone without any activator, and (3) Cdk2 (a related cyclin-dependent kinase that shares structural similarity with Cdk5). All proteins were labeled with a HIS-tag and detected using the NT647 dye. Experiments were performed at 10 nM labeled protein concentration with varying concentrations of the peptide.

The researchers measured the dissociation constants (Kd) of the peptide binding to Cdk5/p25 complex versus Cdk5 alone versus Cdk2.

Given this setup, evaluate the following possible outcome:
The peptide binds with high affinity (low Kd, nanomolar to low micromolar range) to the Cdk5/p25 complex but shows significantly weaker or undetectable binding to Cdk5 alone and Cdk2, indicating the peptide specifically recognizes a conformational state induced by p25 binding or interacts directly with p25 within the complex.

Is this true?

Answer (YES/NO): YES